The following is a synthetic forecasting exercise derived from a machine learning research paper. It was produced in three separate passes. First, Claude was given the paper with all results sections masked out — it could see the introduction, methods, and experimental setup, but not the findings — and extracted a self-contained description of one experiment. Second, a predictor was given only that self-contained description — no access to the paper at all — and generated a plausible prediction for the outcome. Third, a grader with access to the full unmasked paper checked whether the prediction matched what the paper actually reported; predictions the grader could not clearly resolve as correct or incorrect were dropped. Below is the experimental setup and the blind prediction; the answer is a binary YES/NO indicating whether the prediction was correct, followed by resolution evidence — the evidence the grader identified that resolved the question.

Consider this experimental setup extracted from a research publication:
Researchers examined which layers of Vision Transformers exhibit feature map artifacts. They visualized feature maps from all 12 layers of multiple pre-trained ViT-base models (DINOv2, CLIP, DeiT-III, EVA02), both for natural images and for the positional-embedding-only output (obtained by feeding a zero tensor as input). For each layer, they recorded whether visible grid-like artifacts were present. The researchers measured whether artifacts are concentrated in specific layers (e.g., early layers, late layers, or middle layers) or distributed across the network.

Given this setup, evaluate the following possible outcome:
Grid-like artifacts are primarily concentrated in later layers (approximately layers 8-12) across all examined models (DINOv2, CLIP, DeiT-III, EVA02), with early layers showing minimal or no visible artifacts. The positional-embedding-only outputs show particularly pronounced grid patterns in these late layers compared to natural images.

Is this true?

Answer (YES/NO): NO